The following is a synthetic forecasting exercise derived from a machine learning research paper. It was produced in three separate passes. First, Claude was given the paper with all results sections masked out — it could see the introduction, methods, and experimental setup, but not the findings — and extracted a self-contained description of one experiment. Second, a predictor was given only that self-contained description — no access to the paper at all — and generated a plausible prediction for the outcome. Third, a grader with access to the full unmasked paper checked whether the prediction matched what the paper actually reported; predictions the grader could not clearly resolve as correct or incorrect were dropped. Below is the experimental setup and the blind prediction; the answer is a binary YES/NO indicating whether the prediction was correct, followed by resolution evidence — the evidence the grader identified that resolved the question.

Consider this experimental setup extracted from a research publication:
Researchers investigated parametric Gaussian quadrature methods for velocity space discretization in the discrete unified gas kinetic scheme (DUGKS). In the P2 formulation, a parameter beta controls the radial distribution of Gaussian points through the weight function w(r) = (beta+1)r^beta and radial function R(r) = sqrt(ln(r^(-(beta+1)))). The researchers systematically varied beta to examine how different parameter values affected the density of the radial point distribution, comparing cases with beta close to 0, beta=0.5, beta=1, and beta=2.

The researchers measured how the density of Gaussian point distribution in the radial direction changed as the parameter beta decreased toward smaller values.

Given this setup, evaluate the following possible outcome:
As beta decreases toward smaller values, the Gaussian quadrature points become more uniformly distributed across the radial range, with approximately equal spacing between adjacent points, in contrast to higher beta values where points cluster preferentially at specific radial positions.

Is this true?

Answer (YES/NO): NO